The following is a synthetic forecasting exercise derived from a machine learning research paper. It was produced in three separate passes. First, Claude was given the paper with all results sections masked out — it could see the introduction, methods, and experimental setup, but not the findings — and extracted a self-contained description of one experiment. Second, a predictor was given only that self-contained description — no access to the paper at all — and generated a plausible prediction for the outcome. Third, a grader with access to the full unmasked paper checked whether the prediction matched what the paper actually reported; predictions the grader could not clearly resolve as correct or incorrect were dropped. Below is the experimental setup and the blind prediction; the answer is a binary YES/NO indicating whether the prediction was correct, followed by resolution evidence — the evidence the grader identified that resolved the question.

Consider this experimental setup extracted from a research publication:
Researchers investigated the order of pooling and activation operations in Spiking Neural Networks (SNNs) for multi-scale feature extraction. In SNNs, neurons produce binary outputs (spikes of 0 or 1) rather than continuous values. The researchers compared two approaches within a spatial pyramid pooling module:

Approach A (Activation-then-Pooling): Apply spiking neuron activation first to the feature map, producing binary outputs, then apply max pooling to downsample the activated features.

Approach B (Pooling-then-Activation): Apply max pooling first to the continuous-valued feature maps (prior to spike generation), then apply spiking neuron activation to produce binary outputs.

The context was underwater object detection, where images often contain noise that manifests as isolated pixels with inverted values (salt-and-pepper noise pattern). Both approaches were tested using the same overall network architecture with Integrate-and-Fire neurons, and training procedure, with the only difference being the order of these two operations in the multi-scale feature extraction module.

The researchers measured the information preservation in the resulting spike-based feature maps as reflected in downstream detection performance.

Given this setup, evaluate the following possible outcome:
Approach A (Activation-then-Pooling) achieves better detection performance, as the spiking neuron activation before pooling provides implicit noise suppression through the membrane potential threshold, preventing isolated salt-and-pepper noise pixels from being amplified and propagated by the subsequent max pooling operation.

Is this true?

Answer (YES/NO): NO